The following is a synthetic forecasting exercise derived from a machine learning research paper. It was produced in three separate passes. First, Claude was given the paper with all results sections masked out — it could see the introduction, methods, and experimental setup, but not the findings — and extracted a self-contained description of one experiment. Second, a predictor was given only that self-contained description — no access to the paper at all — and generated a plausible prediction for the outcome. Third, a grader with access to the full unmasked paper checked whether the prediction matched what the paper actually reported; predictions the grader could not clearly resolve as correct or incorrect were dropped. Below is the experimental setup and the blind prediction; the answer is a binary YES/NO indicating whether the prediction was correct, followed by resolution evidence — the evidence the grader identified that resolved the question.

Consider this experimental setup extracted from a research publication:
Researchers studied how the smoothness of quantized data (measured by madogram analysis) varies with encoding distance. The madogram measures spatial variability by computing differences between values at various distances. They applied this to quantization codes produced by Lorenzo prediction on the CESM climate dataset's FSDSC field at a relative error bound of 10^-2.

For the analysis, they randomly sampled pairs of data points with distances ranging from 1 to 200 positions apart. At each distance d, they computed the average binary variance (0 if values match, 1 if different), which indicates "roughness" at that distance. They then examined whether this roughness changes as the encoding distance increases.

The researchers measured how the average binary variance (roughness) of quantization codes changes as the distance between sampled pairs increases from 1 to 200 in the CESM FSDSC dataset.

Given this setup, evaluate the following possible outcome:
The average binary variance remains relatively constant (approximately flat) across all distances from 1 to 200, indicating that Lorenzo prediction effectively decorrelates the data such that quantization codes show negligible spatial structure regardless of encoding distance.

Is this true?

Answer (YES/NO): YES